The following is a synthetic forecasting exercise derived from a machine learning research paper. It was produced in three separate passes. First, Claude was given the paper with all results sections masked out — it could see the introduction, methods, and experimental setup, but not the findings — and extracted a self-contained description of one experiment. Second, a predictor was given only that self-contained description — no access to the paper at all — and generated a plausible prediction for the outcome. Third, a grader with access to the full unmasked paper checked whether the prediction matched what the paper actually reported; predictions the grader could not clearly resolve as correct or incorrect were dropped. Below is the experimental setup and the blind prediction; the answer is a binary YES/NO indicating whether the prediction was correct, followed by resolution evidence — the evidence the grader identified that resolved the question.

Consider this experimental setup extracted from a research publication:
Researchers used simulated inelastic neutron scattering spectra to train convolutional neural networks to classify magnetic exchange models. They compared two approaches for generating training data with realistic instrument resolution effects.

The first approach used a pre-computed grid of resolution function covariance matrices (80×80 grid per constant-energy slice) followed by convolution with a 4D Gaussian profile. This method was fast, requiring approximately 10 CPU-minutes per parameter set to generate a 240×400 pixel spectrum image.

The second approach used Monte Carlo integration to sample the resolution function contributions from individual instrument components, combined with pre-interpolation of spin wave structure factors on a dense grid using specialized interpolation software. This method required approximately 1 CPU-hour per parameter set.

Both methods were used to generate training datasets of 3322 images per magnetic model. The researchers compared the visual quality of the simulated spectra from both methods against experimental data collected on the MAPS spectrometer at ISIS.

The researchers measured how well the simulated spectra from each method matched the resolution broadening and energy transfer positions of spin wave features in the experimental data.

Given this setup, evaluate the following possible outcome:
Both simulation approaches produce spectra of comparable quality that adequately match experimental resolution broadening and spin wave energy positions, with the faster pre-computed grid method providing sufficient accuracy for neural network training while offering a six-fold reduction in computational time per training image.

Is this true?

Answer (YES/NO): NO